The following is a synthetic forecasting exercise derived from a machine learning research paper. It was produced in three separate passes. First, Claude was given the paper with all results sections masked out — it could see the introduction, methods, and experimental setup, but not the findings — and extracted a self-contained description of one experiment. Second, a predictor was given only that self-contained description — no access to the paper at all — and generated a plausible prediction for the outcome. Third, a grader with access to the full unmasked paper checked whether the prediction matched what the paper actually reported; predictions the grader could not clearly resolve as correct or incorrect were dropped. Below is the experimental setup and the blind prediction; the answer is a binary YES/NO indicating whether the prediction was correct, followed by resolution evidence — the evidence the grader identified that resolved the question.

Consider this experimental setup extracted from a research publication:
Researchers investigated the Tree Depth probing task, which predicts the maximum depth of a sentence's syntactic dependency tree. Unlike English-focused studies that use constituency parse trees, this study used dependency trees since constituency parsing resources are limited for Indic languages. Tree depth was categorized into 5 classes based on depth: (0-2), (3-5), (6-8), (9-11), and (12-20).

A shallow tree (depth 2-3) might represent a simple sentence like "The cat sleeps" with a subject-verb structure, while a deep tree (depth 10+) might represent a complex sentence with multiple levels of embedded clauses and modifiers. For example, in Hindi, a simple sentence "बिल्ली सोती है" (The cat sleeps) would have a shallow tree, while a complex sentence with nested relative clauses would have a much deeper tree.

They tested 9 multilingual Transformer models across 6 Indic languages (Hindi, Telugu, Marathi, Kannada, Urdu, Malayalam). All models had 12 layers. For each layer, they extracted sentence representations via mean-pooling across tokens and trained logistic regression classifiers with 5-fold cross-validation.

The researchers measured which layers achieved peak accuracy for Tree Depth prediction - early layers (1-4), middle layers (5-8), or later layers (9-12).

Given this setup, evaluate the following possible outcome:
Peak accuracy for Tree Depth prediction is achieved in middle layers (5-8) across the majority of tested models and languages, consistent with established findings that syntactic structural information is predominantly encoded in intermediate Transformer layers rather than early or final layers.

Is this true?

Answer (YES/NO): NO